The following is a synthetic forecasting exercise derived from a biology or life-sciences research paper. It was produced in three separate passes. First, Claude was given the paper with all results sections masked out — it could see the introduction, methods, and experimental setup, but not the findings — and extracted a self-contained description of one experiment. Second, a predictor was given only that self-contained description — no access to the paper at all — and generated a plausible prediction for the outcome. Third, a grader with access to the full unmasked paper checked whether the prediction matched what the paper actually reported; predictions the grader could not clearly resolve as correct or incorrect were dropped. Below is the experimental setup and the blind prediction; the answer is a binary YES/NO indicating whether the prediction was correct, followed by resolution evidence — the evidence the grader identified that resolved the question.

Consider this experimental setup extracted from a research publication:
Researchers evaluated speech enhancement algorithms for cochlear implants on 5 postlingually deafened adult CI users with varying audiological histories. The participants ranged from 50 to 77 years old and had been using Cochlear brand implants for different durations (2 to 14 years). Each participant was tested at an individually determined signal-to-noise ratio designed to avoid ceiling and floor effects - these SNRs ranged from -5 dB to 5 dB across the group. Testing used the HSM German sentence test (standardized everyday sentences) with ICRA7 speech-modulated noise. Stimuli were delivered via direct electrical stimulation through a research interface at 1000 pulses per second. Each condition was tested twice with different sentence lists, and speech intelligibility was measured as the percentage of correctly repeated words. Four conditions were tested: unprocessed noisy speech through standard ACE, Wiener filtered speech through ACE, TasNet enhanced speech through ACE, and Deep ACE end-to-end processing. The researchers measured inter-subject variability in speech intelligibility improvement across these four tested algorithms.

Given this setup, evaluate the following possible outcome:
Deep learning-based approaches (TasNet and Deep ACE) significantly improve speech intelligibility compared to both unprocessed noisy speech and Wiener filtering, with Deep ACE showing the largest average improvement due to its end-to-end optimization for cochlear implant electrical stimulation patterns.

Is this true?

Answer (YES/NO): NO